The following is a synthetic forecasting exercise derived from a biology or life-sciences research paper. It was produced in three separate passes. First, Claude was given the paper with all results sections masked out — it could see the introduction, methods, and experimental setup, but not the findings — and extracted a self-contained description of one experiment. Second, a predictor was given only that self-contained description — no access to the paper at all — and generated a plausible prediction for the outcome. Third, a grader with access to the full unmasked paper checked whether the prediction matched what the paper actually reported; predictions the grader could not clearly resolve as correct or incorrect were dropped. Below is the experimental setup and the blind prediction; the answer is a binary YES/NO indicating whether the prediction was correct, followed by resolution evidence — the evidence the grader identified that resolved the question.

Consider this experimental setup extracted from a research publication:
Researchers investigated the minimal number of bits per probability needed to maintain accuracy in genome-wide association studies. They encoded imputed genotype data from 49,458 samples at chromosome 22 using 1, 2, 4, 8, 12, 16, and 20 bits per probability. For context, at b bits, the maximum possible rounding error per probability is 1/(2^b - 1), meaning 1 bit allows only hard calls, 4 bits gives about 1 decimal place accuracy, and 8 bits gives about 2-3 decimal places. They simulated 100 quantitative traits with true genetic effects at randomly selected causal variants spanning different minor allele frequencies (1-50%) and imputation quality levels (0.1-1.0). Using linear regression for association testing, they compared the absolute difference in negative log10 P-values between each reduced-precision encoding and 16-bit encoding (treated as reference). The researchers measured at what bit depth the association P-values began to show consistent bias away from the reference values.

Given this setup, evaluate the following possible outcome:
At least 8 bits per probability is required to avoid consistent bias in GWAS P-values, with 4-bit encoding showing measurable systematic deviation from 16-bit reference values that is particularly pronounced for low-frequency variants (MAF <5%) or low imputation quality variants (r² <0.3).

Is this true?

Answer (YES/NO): YES